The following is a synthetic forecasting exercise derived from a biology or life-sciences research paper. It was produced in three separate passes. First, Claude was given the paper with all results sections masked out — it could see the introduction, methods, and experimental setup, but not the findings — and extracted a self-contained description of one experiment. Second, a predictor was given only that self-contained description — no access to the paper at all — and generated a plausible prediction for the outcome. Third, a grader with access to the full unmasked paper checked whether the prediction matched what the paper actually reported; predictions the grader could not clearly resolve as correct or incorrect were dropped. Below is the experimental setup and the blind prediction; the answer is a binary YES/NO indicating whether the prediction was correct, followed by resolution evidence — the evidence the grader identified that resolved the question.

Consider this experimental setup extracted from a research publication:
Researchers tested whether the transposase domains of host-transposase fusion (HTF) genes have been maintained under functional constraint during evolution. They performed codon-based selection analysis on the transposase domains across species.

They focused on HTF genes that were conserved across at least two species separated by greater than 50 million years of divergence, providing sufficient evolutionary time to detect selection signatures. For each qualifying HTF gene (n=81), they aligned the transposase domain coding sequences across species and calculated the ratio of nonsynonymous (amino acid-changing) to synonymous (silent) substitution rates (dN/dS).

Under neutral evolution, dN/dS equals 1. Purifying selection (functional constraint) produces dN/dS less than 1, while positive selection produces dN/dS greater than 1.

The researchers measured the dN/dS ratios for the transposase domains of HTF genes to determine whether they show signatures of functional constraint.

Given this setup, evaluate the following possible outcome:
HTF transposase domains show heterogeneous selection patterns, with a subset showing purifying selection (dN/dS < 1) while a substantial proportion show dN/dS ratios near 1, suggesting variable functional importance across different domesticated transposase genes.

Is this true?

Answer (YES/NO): NO